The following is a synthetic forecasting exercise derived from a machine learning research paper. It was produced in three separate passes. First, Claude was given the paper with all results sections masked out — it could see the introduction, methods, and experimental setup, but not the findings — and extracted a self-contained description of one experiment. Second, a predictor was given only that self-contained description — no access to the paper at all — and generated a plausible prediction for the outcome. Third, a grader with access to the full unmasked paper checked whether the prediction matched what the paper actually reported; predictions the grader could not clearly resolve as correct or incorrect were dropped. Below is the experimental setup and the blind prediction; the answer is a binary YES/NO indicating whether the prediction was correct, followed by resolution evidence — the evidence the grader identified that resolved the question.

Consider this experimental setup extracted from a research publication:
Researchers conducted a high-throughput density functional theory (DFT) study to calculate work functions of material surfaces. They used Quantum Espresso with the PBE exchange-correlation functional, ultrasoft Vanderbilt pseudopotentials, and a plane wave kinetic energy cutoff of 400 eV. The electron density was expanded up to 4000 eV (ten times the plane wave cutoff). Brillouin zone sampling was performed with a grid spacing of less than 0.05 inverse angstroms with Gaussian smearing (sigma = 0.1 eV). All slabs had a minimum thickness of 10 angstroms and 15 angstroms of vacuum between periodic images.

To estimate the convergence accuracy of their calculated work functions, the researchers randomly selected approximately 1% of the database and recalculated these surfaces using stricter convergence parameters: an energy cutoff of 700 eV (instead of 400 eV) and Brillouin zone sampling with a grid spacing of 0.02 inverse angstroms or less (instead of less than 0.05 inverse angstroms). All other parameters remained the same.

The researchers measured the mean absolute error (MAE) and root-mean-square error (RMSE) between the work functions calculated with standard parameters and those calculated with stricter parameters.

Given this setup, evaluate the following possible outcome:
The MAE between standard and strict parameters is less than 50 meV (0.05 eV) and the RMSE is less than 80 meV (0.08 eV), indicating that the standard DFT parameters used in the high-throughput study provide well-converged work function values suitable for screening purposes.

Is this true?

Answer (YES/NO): YES